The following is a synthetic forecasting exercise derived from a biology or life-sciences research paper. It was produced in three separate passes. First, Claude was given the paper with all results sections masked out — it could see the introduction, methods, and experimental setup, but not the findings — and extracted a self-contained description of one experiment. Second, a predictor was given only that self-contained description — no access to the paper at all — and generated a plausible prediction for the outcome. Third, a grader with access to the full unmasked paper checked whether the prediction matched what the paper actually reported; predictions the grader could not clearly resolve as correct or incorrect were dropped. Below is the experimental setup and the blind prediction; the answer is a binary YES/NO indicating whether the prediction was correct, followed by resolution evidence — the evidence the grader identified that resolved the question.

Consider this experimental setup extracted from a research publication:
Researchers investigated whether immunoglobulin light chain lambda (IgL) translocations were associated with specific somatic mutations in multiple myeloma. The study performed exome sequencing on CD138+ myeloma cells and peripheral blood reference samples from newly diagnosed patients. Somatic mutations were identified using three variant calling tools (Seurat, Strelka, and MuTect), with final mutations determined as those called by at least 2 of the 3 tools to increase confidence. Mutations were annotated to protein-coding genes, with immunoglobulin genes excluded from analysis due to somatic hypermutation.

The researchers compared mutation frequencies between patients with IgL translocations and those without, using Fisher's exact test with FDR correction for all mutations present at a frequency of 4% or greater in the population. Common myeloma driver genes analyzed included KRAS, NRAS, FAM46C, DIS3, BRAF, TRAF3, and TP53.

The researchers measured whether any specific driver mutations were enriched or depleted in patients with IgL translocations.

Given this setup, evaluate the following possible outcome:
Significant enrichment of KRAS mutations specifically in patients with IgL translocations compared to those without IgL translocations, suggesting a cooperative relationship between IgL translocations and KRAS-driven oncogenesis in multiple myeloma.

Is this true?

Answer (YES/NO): NO